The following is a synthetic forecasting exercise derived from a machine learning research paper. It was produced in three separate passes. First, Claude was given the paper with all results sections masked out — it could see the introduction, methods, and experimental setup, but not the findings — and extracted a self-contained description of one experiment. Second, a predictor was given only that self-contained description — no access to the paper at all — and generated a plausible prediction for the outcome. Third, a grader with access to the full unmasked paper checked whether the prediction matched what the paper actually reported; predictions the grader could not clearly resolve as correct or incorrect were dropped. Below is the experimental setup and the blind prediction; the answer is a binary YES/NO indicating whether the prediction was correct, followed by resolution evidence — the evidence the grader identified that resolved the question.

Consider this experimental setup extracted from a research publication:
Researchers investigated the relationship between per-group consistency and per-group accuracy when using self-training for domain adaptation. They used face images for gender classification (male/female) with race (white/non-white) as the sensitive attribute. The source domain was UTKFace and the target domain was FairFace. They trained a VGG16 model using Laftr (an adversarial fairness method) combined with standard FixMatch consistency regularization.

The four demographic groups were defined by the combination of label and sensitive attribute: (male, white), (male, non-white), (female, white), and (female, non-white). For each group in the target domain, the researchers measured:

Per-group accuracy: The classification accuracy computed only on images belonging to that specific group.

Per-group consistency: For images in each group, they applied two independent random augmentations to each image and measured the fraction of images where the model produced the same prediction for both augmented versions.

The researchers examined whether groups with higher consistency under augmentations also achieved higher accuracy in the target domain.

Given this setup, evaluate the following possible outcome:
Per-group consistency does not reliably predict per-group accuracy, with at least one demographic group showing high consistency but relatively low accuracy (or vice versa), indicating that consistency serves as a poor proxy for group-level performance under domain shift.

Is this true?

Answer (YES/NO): NO